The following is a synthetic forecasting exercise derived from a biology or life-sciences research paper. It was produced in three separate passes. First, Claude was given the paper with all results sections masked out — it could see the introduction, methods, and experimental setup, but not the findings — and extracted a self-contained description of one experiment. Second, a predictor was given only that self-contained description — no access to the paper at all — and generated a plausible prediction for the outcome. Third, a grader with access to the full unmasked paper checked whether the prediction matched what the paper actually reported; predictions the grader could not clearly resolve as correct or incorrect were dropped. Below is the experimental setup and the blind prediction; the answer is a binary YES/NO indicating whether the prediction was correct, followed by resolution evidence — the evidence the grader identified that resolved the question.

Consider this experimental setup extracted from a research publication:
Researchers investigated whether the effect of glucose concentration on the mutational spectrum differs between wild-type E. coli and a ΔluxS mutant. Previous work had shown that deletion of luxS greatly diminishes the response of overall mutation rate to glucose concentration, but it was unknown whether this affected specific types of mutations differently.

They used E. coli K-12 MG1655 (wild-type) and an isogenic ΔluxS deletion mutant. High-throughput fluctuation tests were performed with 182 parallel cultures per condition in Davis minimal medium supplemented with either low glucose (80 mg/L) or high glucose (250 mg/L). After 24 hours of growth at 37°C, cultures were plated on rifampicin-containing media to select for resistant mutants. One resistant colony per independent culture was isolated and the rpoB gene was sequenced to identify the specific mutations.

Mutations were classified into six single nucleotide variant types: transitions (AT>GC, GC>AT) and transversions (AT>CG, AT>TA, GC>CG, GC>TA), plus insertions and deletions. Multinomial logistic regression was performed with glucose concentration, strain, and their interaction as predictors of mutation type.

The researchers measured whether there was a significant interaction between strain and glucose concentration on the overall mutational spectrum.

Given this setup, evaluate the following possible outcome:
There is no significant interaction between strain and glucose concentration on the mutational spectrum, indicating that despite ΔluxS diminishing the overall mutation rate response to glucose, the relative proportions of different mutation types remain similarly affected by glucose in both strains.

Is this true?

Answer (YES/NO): YES